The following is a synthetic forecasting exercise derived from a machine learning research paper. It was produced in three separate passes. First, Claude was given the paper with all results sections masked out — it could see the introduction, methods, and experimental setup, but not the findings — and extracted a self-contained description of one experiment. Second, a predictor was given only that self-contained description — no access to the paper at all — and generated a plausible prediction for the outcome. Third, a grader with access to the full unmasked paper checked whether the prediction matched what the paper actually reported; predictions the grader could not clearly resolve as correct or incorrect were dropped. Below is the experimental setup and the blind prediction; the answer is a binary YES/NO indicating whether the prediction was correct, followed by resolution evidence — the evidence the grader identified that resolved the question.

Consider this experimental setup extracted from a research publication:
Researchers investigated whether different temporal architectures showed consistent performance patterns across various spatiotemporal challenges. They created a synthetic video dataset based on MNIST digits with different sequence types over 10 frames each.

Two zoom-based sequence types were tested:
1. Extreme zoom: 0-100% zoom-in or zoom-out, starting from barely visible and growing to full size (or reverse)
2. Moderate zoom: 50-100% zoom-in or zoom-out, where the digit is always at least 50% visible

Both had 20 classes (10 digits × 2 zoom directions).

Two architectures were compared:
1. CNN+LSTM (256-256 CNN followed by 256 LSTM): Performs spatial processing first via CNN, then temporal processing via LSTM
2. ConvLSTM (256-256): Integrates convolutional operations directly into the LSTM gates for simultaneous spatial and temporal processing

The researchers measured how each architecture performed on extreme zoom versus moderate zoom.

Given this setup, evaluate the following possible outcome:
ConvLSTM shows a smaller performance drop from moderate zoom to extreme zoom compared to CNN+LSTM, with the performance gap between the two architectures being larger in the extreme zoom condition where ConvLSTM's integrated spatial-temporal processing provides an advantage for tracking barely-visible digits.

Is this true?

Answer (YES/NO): NO